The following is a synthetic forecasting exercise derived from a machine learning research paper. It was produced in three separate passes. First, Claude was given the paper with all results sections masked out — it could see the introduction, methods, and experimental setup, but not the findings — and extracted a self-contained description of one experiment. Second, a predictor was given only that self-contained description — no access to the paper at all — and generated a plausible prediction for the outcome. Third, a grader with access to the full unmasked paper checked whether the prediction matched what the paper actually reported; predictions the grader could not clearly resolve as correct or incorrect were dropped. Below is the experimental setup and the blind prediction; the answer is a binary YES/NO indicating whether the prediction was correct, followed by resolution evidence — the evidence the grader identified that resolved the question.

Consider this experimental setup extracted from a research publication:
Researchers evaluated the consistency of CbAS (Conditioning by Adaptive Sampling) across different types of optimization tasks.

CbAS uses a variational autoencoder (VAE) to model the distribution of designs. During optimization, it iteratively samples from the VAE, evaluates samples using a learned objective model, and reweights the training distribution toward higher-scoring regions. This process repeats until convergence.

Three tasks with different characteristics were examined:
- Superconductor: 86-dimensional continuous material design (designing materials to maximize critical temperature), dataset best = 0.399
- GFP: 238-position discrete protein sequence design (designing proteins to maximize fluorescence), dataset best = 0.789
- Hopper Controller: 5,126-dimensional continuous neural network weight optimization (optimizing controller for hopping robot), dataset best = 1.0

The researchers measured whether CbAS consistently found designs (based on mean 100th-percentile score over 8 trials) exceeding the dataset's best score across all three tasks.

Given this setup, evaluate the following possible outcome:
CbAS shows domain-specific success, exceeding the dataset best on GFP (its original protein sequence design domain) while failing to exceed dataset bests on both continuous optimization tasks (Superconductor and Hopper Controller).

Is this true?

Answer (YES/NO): NO